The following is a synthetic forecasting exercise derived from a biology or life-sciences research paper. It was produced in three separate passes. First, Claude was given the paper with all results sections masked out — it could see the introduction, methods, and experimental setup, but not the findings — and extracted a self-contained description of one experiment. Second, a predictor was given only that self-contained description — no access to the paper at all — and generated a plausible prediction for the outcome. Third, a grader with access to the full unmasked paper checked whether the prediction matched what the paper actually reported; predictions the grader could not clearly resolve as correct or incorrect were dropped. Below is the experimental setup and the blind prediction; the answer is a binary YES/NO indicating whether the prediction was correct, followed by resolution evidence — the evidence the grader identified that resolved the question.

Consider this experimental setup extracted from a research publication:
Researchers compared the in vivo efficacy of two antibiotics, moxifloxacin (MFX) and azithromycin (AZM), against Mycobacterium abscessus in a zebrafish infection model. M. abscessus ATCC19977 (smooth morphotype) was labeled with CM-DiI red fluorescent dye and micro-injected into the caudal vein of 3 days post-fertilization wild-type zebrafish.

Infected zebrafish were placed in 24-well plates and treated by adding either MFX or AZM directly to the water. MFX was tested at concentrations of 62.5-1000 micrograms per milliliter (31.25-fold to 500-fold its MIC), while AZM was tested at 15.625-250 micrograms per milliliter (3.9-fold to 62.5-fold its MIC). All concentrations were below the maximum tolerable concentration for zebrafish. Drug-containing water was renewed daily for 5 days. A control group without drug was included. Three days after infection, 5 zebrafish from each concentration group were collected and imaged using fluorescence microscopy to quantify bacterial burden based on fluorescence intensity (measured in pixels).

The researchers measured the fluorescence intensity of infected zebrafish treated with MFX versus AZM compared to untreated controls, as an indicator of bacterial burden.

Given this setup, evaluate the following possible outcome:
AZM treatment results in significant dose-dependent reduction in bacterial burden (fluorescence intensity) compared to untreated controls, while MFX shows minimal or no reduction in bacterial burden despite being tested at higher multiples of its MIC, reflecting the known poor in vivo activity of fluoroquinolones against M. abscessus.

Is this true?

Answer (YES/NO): YES